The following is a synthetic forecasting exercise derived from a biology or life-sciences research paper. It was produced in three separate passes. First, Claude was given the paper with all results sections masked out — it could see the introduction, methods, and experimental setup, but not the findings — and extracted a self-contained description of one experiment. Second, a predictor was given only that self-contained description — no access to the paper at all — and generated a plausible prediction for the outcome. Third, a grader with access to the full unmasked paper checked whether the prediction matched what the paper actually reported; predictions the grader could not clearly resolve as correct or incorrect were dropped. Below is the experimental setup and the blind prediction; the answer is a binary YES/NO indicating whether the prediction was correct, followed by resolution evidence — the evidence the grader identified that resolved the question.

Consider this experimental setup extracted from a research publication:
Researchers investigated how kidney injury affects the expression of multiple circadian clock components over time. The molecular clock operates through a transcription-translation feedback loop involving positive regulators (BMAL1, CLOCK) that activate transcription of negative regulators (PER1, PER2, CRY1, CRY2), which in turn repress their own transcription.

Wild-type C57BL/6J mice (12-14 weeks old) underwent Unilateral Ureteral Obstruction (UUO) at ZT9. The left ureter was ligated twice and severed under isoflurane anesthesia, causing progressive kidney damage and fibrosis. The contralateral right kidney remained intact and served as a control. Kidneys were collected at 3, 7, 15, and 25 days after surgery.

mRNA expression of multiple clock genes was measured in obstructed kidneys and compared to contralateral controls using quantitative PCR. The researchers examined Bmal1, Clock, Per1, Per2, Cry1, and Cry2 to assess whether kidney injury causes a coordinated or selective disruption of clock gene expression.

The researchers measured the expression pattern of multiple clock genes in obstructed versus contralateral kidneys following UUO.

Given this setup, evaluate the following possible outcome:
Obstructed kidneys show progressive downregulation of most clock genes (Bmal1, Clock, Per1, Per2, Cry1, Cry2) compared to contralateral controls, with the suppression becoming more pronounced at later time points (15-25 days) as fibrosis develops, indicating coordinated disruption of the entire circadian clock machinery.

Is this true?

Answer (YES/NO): NO